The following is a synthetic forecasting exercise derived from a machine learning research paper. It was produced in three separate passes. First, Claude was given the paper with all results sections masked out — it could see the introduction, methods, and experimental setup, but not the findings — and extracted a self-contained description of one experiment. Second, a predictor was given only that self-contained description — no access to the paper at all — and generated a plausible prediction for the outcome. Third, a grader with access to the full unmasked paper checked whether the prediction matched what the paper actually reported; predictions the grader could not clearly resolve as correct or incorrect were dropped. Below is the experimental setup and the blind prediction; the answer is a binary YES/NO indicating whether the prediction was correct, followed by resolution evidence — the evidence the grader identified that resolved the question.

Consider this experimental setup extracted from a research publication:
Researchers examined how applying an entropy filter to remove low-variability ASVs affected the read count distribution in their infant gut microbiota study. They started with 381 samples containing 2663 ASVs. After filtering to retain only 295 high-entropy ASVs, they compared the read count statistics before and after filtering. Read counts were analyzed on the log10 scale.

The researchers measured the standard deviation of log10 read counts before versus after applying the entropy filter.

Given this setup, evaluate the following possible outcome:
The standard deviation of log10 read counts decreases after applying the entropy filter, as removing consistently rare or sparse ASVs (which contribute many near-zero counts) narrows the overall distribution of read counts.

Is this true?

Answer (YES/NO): NO